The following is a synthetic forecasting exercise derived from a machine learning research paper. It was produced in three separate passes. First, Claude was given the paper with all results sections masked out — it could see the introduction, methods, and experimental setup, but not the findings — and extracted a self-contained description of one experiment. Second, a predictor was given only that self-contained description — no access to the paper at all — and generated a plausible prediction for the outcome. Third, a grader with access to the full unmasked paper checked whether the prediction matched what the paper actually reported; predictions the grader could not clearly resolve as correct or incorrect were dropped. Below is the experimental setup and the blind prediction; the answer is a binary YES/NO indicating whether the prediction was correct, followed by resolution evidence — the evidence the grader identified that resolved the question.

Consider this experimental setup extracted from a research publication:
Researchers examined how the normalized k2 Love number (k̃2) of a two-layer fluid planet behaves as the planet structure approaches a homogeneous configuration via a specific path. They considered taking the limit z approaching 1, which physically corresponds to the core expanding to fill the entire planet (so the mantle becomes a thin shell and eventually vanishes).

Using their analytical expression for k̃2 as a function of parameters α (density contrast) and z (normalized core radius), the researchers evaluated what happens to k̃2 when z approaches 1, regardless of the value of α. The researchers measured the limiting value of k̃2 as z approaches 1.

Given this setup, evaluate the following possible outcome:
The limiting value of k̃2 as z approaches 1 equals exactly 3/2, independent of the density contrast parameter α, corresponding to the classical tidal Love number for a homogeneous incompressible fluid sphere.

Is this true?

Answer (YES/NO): NO